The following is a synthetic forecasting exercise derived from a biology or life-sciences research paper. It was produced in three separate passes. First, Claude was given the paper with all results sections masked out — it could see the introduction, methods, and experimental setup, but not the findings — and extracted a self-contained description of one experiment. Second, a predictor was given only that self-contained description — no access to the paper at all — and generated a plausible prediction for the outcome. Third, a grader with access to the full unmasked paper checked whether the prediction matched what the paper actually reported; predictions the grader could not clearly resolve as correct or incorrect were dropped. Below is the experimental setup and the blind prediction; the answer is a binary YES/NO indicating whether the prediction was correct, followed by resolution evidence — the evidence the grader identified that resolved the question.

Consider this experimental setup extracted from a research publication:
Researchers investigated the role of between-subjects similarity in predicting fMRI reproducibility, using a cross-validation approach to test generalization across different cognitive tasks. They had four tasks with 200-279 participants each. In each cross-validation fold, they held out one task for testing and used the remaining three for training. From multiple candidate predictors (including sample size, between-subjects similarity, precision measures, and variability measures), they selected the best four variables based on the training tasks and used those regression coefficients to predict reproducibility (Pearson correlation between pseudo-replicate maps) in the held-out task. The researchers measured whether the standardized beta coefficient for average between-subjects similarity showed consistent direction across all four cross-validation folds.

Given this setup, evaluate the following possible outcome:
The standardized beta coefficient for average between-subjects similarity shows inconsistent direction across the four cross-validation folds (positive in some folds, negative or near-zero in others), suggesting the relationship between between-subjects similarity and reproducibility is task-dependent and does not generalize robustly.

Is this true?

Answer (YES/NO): NO